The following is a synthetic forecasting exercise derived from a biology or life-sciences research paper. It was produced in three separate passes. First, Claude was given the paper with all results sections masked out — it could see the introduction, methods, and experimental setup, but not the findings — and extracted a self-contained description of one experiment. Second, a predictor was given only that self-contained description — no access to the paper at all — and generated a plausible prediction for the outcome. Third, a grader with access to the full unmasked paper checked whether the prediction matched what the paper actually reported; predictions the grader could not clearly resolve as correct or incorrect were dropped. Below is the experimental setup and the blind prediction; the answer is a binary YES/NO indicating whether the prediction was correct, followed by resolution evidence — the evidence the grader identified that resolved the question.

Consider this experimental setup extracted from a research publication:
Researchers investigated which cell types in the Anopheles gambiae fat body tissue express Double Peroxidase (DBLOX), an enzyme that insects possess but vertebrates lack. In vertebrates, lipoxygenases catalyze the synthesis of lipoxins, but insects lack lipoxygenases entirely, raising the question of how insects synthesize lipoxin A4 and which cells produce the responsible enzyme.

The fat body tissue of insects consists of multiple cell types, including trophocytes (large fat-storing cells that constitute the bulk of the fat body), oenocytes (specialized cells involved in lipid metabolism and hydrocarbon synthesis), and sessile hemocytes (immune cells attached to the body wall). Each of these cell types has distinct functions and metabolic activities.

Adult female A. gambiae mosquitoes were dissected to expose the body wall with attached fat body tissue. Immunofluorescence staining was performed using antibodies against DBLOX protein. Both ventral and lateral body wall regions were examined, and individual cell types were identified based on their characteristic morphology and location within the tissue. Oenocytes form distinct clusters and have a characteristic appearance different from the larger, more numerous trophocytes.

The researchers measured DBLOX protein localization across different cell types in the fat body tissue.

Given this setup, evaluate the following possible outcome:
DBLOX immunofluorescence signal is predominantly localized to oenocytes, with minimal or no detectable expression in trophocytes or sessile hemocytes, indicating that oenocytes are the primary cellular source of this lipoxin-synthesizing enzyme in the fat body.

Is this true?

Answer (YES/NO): NO